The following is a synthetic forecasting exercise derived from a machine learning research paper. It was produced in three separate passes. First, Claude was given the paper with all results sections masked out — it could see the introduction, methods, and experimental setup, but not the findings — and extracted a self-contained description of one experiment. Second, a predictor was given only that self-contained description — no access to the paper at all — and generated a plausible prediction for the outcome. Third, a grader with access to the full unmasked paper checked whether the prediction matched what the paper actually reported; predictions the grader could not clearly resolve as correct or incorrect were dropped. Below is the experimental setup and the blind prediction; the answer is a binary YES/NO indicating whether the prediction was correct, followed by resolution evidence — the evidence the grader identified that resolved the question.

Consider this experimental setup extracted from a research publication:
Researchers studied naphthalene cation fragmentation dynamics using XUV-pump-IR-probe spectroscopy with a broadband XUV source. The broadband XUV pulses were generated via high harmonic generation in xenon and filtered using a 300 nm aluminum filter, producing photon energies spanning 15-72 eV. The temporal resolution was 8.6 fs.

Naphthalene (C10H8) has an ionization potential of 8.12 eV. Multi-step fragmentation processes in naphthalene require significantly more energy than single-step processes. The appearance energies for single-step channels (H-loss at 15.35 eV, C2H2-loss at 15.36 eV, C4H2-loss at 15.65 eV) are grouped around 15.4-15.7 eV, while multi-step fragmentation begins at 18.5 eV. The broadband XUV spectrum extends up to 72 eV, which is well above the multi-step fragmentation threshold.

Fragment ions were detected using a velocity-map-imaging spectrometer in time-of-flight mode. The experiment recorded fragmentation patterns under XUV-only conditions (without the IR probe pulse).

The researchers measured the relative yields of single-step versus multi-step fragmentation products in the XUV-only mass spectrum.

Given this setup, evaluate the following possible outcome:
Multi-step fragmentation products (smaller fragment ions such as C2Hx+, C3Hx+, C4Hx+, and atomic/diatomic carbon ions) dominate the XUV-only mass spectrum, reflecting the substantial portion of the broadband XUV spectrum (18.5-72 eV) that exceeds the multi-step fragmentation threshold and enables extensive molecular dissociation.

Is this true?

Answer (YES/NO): NO